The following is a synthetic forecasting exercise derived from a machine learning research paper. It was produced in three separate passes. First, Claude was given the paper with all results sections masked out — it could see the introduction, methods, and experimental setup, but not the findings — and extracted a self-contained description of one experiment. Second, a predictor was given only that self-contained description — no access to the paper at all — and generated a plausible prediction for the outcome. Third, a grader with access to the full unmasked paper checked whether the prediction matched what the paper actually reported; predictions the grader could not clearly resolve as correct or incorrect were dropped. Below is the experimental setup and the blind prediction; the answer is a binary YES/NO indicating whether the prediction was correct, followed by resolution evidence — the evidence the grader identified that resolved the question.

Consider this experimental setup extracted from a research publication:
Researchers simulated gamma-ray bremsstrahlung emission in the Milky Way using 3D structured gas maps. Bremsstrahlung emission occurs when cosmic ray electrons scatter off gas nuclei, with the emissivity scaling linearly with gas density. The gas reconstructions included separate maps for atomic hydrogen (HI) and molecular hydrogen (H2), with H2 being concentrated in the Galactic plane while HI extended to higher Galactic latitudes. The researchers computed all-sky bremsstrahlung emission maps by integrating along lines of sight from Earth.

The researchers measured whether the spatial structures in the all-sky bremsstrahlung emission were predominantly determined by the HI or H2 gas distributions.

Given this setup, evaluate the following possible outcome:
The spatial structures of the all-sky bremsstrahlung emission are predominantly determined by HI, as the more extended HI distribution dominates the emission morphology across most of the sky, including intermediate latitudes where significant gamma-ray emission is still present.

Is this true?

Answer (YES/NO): NO